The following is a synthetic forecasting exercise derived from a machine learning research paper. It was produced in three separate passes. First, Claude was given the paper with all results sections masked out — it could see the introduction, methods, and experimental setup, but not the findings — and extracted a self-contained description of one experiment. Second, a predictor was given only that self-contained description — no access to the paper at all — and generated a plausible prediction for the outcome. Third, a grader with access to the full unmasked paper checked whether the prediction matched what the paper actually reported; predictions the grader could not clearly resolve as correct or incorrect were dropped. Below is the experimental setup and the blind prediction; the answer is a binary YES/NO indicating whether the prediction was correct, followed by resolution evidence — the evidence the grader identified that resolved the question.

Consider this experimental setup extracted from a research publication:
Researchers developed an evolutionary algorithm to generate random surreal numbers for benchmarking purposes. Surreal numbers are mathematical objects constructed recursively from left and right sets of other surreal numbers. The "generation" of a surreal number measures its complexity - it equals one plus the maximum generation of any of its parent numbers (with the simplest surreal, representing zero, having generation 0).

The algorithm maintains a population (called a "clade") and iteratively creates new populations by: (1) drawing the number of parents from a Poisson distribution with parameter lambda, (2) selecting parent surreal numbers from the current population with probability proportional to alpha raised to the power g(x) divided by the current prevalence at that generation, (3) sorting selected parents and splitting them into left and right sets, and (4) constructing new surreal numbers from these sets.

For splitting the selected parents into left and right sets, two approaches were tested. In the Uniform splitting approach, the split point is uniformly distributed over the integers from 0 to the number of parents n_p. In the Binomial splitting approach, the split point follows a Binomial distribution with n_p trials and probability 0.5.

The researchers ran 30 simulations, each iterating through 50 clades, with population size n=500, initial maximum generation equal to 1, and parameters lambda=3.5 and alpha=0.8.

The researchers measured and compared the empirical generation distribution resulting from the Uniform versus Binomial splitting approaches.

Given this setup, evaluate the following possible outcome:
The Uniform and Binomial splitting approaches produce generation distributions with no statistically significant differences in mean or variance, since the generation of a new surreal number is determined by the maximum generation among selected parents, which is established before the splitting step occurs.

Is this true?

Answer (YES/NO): YES